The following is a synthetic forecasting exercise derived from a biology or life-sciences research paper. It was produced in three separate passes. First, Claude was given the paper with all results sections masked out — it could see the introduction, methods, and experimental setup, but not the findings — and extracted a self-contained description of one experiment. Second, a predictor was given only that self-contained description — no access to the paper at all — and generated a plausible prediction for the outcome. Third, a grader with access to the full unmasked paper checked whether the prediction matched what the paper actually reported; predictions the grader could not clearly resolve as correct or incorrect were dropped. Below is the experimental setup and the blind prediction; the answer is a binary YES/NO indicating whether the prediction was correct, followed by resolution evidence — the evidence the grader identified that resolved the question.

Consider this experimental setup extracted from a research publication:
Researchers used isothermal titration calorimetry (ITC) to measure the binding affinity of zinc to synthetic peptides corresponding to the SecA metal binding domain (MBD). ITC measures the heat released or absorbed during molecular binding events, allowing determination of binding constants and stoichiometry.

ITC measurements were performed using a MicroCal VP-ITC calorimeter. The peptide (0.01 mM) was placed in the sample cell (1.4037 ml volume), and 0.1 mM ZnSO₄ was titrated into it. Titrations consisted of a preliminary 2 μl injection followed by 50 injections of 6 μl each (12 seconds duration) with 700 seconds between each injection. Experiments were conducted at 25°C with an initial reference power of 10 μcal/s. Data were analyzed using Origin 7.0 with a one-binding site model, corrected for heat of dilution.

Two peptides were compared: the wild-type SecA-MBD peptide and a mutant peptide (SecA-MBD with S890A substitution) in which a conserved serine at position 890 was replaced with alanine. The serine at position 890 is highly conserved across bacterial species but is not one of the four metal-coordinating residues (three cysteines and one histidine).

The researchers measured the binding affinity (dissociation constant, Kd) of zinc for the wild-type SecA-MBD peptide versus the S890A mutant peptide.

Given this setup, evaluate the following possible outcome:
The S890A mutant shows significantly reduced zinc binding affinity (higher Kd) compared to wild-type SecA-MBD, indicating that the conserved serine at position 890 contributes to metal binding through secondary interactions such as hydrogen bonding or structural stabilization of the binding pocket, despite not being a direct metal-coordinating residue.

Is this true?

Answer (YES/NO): NO